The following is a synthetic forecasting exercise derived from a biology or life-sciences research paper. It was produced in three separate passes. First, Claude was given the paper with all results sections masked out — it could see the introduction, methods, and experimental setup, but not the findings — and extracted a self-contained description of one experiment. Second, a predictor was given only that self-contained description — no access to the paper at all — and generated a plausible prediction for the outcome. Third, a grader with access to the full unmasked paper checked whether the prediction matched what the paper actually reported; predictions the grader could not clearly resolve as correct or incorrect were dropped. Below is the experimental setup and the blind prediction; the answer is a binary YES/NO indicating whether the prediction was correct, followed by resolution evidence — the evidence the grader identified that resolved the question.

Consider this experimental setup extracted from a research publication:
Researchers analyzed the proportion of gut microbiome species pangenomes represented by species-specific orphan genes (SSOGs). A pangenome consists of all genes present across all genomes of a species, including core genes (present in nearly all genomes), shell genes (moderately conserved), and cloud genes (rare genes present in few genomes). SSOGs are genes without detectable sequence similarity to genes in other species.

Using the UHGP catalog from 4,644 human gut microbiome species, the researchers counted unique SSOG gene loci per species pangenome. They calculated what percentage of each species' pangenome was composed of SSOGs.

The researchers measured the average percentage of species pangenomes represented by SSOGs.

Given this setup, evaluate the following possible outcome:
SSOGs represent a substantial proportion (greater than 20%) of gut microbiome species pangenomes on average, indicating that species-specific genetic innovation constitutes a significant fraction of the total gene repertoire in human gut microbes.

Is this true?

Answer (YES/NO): NO